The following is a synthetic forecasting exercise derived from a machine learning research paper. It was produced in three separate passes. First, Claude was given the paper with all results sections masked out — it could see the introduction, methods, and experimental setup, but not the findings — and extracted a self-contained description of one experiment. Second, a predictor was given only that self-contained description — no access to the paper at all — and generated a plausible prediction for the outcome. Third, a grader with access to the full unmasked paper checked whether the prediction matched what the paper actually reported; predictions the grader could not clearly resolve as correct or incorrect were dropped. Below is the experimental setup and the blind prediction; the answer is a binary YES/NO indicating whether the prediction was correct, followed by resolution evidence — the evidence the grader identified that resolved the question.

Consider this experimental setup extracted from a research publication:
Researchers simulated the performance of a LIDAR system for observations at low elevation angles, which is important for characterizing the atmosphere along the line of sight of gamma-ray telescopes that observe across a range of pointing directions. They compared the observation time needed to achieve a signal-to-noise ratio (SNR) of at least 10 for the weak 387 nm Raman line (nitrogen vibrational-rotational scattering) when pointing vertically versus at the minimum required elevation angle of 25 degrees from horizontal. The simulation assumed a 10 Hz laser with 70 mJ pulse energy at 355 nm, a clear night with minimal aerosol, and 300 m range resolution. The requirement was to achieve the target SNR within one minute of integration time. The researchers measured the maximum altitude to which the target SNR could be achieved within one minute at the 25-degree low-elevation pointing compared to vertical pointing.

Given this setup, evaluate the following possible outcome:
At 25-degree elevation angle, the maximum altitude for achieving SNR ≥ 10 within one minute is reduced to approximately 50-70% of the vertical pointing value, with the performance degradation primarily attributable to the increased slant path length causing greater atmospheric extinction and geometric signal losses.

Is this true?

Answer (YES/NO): NO